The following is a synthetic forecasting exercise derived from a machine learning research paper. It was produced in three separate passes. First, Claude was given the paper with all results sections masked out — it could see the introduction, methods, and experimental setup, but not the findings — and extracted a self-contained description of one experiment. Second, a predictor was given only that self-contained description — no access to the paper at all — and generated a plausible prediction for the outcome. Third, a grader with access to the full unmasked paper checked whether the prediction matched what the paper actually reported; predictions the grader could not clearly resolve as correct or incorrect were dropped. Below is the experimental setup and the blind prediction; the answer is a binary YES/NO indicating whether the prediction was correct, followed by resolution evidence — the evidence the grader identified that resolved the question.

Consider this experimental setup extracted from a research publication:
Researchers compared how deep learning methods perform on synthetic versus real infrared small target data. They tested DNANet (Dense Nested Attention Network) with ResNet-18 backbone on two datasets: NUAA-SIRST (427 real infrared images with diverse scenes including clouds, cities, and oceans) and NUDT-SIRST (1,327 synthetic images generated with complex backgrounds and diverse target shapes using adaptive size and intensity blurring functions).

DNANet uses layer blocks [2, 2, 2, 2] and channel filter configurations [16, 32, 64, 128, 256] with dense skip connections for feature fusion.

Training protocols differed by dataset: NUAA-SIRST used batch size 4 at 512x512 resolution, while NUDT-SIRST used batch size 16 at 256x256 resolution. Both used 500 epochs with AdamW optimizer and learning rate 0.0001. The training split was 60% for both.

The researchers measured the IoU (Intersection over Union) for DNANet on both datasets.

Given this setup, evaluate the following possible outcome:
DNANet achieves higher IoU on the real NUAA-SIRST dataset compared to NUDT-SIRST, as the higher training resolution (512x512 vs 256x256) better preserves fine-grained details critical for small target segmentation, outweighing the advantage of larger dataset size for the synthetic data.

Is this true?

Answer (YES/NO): NO